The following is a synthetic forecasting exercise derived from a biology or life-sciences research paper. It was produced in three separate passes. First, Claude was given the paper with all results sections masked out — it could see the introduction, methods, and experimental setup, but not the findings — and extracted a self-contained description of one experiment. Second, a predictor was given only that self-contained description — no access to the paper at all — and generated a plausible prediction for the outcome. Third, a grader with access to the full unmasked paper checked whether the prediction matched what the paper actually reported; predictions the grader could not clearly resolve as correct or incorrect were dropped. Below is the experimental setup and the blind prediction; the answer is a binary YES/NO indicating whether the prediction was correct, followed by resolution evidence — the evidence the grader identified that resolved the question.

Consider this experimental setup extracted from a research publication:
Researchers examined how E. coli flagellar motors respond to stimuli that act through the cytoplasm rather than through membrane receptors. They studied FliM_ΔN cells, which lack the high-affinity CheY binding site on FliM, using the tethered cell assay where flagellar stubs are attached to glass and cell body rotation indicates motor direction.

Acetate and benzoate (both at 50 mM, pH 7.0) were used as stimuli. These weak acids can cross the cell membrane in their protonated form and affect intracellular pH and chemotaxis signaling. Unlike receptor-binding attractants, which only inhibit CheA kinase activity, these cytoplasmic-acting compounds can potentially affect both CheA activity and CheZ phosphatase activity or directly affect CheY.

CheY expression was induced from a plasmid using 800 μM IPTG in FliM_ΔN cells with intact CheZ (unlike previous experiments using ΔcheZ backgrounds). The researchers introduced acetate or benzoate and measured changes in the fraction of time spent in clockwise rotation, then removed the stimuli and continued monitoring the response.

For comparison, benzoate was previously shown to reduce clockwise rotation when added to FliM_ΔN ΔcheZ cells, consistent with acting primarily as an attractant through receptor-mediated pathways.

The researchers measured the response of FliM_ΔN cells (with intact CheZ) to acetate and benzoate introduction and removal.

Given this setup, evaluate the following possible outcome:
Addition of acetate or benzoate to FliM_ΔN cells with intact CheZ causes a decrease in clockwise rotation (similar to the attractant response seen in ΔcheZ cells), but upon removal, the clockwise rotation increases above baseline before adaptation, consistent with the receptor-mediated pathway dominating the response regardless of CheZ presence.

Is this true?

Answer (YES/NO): NO